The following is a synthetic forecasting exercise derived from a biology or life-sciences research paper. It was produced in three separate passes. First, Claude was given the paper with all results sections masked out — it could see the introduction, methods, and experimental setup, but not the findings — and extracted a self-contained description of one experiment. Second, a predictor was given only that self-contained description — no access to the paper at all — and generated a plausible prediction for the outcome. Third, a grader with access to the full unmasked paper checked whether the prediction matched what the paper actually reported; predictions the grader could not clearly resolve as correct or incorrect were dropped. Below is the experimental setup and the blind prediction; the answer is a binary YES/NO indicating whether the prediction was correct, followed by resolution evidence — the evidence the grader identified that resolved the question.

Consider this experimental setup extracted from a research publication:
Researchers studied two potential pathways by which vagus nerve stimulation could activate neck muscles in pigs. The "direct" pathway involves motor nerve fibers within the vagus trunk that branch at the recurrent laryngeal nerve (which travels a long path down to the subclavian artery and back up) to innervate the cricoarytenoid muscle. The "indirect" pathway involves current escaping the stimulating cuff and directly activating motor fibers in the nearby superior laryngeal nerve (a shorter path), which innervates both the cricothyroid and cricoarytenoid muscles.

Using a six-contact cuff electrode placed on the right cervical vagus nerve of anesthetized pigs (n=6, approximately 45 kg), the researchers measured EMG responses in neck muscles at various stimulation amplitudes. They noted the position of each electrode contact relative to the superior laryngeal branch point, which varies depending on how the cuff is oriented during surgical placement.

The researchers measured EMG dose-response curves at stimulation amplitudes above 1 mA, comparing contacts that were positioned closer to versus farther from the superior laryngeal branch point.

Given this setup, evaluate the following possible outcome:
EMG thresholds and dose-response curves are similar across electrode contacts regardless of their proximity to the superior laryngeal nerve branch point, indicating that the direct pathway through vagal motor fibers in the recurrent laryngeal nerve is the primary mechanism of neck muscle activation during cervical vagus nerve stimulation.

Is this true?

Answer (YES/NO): NO